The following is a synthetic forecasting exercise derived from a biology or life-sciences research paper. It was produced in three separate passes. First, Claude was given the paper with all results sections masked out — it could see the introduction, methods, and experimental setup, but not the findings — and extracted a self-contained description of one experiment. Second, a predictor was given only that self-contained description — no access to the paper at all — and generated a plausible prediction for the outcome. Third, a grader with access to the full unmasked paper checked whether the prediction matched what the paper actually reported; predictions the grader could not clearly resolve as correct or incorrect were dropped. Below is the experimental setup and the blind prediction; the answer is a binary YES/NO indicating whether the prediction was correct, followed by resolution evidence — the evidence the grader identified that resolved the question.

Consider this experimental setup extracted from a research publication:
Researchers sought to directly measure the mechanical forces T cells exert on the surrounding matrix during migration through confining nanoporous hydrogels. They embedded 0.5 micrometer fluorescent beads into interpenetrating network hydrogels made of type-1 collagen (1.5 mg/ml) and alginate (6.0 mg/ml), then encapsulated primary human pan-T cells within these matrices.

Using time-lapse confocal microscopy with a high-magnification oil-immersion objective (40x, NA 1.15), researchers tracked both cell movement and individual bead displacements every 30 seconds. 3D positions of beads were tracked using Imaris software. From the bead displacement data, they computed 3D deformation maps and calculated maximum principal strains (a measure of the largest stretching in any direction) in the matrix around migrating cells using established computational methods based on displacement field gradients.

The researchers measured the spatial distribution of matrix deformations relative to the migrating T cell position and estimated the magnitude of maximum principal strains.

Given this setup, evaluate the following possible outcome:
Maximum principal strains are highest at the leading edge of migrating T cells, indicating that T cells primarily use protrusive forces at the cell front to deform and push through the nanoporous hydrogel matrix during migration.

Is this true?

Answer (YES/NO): NO